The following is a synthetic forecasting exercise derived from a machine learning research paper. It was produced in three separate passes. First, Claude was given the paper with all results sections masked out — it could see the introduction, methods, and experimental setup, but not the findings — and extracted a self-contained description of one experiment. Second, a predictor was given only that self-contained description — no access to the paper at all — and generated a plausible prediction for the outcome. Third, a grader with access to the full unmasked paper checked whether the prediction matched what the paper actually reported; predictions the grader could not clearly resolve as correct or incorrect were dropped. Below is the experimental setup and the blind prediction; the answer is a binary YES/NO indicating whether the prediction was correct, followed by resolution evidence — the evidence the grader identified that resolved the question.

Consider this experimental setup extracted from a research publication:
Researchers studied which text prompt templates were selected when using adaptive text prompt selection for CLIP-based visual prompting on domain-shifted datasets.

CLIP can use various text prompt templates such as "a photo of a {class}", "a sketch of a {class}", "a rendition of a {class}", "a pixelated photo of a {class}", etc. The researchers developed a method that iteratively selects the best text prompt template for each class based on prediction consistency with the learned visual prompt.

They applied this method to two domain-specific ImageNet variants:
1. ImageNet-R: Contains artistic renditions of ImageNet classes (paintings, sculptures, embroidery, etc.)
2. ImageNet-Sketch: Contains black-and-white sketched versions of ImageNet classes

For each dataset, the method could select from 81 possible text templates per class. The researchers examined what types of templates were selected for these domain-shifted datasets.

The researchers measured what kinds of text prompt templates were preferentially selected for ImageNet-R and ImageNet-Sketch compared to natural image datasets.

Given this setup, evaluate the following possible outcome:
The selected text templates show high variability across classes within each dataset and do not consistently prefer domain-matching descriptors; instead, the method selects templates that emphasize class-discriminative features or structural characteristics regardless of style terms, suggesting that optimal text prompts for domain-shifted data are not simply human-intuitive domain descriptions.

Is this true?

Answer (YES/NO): NO